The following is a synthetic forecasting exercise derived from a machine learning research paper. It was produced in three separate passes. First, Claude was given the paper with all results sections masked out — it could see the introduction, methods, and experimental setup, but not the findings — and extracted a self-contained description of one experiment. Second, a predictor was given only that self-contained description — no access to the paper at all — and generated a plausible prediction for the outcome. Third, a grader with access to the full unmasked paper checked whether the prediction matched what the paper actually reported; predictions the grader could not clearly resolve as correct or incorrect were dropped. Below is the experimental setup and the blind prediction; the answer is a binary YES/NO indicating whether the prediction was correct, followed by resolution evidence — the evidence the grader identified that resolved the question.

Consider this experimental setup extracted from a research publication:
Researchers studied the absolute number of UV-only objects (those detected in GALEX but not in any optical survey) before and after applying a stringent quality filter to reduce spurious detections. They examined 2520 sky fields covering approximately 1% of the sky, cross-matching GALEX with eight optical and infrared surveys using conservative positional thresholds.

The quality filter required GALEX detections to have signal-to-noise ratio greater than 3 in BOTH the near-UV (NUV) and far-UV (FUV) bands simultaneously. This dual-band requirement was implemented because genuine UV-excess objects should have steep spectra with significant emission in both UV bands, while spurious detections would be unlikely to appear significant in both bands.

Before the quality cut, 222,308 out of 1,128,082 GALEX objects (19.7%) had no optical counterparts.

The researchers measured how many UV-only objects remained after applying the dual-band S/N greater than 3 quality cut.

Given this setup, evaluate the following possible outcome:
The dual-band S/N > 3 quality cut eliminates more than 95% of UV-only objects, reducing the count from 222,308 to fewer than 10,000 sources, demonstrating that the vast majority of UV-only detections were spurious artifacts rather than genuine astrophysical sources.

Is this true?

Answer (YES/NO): YES